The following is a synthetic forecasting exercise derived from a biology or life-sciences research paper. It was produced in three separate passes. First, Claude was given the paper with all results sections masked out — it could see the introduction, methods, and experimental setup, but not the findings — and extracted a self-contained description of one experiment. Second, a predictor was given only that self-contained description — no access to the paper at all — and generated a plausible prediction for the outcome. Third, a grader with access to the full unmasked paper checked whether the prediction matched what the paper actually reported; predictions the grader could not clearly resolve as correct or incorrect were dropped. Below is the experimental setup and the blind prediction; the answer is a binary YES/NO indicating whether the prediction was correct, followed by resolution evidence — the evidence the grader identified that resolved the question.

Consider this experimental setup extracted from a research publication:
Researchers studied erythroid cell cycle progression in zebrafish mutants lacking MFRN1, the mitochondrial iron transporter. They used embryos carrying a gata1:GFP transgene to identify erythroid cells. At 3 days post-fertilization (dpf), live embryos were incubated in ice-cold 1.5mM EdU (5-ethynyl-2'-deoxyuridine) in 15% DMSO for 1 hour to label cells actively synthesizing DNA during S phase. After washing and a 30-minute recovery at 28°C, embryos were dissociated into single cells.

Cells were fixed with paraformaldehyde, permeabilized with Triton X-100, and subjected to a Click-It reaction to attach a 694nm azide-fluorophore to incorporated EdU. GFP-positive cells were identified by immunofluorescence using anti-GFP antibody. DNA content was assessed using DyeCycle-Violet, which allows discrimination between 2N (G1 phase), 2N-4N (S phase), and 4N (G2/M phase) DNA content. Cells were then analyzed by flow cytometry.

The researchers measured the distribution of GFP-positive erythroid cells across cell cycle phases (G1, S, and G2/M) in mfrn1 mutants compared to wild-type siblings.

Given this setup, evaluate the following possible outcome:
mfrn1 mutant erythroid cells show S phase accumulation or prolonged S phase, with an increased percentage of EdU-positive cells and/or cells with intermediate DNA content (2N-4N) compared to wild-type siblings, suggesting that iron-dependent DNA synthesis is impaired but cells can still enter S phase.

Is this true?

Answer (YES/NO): NO